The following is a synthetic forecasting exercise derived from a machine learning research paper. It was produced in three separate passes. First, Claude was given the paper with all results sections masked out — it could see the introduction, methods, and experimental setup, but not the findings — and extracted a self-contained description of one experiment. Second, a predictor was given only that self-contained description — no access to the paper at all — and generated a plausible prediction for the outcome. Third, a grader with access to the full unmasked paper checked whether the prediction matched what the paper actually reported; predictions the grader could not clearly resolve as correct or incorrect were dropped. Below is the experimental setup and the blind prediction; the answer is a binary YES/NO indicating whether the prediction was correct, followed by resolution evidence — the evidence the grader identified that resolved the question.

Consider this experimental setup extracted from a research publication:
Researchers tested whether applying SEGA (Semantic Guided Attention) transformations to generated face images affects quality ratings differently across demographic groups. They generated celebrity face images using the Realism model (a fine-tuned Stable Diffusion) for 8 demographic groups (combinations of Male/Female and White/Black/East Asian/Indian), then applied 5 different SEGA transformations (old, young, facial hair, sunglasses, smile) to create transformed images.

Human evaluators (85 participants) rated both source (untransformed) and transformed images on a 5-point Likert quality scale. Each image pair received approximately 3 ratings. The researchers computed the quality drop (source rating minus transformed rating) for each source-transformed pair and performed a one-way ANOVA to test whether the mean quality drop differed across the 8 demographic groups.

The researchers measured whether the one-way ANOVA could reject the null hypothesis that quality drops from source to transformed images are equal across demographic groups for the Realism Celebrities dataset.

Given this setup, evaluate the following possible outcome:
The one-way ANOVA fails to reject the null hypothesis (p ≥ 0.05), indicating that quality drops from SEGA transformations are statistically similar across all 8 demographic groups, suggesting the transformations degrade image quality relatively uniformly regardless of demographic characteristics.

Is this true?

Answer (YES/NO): NO